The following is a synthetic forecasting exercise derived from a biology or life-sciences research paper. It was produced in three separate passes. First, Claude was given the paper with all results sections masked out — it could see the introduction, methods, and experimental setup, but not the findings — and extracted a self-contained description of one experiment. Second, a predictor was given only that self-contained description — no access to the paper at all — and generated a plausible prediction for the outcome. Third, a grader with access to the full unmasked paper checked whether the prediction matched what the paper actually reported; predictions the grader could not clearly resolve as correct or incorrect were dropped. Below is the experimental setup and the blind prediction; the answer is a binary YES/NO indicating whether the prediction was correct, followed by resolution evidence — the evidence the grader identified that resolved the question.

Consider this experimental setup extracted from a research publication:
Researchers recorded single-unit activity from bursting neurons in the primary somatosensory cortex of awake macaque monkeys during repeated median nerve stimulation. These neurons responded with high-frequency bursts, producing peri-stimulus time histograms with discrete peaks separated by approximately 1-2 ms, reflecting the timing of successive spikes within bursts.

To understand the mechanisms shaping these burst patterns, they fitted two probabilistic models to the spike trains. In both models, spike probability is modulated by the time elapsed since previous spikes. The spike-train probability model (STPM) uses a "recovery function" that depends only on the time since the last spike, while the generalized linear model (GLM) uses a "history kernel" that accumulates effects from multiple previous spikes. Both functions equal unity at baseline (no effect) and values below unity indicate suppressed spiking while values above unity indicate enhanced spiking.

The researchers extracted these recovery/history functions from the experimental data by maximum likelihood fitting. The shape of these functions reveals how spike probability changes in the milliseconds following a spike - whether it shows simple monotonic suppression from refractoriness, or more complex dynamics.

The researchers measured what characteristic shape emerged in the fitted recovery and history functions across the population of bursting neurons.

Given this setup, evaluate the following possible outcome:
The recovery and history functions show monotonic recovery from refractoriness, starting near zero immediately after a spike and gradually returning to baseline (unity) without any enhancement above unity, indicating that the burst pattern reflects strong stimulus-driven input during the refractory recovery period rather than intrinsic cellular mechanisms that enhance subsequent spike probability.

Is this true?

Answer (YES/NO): NO